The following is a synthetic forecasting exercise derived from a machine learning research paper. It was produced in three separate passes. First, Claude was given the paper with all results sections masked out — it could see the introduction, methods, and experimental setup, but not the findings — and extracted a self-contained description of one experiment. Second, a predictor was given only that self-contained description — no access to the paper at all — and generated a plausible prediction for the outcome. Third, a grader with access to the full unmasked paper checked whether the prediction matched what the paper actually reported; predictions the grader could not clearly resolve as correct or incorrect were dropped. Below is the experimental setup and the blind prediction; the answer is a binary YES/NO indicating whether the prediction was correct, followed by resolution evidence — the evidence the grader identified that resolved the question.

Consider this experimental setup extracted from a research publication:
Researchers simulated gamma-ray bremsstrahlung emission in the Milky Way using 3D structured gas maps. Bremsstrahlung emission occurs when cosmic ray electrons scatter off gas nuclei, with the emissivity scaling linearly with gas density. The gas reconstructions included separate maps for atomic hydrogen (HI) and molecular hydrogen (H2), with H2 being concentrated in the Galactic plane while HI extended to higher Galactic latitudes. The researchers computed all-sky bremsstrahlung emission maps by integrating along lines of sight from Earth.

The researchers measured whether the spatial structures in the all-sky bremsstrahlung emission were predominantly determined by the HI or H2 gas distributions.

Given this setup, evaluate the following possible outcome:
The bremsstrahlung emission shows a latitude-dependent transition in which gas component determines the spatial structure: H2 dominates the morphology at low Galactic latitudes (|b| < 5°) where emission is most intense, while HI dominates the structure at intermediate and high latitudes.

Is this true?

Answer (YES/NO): NO